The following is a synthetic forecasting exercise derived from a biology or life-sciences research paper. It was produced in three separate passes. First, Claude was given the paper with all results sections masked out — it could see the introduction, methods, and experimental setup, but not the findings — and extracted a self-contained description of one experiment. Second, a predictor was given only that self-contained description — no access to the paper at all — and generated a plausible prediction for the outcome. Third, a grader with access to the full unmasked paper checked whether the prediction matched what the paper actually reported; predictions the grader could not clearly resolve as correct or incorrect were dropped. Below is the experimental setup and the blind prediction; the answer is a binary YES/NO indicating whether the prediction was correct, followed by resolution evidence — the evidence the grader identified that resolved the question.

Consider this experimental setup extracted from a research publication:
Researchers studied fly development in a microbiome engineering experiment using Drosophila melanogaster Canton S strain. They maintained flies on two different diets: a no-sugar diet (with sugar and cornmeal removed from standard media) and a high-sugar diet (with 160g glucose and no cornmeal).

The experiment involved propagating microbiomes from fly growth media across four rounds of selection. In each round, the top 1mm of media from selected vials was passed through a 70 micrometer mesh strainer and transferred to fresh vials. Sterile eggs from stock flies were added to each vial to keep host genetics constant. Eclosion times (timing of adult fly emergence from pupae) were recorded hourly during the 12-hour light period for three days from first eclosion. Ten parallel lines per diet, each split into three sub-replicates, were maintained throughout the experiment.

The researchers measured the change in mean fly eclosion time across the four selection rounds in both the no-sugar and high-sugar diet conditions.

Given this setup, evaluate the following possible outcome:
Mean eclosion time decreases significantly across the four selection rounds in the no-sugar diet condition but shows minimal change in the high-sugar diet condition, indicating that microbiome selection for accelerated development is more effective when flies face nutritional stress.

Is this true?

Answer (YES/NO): NO